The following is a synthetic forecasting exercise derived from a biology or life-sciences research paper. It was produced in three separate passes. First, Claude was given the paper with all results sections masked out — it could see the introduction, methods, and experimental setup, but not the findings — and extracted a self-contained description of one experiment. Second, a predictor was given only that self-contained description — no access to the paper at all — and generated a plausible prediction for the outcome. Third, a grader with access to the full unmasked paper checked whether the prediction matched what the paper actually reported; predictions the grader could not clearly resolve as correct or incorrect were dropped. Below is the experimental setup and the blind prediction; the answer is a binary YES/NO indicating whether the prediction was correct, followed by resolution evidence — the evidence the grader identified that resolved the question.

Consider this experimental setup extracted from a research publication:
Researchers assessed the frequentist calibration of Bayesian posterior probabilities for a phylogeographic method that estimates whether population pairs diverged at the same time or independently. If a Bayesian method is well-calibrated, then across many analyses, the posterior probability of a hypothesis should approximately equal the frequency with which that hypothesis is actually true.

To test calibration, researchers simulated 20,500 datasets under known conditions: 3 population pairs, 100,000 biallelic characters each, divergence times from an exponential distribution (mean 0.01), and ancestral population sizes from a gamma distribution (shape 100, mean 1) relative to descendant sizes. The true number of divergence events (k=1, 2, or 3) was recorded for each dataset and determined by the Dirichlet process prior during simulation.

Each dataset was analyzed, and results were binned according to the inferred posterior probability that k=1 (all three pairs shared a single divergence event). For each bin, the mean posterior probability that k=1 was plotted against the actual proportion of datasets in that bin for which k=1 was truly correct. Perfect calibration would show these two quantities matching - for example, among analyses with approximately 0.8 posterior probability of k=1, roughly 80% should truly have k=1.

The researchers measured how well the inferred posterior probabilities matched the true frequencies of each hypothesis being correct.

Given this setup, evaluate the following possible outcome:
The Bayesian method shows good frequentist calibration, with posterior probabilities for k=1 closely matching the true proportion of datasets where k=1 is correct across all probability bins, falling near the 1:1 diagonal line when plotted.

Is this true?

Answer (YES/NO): YES